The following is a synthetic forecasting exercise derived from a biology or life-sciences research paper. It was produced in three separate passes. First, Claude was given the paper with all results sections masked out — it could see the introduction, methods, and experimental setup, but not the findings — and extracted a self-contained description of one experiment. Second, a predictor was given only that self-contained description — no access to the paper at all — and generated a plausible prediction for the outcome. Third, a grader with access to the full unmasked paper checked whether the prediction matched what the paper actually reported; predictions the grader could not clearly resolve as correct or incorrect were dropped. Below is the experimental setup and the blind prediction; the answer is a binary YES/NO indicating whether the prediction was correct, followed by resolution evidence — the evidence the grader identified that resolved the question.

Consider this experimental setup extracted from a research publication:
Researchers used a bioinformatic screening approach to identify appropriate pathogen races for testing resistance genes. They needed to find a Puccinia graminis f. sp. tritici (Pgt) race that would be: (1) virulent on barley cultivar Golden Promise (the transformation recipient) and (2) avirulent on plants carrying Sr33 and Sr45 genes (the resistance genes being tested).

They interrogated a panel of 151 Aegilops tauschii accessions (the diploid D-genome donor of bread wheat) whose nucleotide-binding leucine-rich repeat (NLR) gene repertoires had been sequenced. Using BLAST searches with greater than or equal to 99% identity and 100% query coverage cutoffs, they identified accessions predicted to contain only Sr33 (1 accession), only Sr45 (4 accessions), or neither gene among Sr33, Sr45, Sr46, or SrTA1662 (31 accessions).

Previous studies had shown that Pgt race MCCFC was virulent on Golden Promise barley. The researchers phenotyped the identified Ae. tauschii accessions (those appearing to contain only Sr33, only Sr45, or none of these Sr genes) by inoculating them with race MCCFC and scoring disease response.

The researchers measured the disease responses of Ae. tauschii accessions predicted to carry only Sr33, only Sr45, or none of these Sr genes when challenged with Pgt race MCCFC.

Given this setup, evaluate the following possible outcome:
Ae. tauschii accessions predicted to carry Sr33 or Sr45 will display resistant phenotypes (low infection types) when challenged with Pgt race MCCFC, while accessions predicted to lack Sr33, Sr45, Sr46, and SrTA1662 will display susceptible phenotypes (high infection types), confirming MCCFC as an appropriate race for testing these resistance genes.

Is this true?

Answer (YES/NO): NO